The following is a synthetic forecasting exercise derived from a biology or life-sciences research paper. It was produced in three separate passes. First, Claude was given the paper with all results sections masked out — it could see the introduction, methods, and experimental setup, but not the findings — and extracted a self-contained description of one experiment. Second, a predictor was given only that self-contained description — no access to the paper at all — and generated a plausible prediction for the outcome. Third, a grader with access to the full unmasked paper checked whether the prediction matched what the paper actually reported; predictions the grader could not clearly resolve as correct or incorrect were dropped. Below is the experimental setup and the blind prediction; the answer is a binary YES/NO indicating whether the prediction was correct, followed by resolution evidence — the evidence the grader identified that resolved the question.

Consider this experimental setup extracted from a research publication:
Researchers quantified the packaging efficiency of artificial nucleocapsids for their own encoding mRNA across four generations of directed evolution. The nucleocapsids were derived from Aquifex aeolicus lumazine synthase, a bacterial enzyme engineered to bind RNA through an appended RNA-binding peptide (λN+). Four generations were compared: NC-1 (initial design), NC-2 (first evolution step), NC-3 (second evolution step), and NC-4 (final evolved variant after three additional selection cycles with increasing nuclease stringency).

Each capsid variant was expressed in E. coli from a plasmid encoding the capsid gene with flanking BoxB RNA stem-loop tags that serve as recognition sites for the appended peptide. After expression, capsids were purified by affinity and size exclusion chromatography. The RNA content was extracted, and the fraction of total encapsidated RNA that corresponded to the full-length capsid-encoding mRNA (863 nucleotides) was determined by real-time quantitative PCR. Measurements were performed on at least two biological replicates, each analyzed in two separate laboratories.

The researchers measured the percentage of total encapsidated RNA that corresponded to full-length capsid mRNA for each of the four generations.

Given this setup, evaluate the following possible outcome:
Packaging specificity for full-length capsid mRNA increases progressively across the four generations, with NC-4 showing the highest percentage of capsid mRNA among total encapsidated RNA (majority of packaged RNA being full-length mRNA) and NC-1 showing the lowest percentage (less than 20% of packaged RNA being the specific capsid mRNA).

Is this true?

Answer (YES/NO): YES